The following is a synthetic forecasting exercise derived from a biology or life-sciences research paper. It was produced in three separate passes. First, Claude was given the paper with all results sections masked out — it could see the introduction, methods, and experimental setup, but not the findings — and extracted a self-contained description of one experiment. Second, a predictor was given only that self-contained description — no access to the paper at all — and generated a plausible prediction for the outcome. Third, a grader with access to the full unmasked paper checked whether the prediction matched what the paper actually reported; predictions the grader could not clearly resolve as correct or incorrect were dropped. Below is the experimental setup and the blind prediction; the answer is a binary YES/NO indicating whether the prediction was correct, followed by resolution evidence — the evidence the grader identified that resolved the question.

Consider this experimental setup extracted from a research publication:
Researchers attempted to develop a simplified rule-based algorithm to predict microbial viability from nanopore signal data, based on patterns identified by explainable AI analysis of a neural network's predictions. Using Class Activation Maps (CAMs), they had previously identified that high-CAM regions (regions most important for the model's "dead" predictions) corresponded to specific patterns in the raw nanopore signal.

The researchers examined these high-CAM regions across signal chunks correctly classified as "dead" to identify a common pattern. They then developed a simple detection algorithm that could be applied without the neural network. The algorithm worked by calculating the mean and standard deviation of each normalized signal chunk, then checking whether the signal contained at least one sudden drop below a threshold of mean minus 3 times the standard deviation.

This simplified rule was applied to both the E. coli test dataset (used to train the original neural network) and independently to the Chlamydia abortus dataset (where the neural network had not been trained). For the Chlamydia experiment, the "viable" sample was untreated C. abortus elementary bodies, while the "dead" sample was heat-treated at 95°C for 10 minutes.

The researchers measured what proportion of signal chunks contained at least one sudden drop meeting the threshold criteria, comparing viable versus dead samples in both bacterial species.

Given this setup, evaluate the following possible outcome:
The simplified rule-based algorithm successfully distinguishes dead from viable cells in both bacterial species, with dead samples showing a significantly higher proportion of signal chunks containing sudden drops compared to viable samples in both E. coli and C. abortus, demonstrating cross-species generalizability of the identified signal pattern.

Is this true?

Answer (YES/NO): YES